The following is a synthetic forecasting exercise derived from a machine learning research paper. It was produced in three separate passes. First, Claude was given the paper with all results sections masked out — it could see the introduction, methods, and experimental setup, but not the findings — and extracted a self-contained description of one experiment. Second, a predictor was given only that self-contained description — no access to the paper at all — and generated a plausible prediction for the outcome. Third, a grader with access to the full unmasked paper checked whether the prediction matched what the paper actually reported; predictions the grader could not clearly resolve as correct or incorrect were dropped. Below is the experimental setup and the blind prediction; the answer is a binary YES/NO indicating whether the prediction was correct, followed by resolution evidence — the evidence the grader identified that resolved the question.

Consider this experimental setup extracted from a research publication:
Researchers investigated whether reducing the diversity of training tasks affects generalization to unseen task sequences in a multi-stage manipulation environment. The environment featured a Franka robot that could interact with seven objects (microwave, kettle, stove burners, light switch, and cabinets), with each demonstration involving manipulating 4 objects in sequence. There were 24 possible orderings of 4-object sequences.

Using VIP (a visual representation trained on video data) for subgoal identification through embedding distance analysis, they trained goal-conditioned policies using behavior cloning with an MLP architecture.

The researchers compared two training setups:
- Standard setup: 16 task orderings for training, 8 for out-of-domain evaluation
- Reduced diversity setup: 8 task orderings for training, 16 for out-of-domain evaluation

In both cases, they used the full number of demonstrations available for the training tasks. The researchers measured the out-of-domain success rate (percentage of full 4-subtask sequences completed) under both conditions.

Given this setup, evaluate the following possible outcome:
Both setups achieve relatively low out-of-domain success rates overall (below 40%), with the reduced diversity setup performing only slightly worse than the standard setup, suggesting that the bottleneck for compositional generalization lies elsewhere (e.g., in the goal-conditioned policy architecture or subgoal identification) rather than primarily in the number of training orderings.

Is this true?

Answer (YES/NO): NO